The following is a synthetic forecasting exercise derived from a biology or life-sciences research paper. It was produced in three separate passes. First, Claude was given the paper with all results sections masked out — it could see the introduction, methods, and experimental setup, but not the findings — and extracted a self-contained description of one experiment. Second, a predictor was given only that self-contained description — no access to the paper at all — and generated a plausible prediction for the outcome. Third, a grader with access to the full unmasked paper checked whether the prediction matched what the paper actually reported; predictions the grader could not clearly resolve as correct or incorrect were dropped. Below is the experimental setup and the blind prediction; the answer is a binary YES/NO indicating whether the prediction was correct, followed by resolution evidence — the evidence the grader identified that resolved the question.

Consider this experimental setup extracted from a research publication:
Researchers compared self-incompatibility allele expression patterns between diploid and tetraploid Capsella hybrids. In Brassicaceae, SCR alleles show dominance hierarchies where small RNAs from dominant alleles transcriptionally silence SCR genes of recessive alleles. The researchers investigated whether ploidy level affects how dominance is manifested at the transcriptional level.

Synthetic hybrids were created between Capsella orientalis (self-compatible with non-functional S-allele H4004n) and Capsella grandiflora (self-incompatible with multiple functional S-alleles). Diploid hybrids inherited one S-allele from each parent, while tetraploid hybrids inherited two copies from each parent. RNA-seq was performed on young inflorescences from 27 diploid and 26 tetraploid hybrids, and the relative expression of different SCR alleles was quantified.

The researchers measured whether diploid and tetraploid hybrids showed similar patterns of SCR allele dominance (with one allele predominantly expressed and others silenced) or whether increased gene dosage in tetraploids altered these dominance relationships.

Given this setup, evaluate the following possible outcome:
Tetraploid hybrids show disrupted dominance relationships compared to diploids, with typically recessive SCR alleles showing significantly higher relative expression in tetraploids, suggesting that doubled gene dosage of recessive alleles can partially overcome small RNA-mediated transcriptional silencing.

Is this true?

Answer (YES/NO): NO